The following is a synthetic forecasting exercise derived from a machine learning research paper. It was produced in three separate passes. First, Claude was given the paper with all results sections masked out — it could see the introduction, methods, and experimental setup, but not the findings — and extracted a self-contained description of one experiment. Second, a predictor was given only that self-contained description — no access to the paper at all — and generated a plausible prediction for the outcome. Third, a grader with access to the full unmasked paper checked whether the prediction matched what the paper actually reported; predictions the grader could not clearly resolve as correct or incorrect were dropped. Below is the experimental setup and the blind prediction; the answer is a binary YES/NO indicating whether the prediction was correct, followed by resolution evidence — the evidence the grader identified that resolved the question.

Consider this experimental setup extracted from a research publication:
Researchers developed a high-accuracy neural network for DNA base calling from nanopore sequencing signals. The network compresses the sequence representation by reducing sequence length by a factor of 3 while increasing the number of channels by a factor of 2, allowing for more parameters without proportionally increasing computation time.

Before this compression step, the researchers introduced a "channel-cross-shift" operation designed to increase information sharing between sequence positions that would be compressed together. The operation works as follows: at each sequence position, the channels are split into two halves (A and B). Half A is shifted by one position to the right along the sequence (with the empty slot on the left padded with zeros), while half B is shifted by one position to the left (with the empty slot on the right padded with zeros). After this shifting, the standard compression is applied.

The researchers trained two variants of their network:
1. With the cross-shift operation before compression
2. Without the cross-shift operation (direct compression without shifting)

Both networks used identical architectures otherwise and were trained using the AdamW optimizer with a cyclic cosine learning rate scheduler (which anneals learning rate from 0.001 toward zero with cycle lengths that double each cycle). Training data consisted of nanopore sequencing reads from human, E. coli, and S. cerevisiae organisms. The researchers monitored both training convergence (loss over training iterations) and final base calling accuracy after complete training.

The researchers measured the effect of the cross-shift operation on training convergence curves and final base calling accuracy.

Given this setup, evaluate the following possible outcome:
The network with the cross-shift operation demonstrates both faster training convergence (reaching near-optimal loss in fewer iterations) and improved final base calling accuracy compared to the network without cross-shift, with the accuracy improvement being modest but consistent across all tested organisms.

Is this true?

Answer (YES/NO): NO